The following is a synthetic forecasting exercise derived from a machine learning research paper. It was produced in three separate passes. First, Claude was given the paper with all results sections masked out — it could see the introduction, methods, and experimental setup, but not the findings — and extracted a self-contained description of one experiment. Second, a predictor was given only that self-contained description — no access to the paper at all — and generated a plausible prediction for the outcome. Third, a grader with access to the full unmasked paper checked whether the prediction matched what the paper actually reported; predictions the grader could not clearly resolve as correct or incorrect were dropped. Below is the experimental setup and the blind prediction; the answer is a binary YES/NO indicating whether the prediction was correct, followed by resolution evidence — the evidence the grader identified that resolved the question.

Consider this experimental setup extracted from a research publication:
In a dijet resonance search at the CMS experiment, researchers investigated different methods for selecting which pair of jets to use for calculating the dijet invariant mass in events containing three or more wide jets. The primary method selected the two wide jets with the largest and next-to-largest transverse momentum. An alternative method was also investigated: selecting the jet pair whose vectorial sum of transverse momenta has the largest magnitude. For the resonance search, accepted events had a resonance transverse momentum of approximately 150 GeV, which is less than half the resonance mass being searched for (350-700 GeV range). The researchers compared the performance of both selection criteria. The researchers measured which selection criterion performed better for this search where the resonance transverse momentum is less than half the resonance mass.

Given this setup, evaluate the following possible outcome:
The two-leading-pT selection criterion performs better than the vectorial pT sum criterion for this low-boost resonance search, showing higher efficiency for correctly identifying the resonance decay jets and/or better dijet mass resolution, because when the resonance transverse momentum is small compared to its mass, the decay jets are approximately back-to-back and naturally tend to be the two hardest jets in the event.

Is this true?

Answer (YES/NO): YES